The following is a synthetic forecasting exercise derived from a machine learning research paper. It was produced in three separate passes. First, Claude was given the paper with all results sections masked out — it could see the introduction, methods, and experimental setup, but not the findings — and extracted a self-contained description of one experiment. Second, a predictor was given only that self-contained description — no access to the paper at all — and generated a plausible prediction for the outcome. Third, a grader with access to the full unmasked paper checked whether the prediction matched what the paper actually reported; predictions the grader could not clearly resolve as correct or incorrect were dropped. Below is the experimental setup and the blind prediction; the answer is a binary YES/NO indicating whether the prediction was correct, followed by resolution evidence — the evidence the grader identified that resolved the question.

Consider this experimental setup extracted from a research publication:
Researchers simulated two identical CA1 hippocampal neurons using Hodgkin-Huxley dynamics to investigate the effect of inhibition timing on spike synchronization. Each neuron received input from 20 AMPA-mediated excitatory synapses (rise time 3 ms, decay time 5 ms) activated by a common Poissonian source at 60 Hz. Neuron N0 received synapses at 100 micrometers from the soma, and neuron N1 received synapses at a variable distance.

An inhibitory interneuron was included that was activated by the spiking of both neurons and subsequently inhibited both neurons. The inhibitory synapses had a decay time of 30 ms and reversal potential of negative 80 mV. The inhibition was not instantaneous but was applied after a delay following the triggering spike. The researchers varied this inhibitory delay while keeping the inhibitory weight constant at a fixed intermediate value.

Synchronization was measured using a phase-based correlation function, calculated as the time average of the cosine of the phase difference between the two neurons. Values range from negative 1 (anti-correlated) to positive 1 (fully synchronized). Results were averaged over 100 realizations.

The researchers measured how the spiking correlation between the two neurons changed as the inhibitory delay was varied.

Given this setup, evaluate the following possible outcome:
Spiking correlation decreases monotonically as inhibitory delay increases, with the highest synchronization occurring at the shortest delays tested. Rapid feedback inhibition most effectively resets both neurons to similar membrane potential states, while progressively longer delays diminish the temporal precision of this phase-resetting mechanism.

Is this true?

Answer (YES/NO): NO